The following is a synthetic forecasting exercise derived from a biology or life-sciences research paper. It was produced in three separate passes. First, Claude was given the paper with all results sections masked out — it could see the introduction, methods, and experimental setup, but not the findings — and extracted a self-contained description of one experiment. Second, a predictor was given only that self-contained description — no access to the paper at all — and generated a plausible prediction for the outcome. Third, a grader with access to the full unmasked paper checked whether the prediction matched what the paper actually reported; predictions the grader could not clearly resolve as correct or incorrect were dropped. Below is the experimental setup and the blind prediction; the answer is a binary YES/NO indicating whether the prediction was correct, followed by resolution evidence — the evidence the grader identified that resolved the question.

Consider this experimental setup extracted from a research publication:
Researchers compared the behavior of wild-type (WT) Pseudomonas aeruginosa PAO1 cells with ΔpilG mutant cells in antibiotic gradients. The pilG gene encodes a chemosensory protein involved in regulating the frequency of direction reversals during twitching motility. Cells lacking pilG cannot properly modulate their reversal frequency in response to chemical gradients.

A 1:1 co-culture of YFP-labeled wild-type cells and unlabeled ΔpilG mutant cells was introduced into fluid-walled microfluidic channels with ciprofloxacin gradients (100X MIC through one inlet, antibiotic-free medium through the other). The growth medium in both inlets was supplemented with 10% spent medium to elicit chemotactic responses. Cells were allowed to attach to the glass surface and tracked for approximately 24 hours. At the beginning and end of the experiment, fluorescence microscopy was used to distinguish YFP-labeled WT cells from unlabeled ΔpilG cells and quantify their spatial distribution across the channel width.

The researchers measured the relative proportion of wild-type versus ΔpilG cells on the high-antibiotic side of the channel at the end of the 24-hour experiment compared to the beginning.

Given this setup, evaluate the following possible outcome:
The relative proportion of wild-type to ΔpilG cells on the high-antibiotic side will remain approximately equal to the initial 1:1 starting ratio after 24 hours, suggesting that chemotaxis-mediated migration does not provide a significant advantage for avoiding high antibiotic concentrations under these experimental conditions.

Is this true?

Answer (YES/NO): NO